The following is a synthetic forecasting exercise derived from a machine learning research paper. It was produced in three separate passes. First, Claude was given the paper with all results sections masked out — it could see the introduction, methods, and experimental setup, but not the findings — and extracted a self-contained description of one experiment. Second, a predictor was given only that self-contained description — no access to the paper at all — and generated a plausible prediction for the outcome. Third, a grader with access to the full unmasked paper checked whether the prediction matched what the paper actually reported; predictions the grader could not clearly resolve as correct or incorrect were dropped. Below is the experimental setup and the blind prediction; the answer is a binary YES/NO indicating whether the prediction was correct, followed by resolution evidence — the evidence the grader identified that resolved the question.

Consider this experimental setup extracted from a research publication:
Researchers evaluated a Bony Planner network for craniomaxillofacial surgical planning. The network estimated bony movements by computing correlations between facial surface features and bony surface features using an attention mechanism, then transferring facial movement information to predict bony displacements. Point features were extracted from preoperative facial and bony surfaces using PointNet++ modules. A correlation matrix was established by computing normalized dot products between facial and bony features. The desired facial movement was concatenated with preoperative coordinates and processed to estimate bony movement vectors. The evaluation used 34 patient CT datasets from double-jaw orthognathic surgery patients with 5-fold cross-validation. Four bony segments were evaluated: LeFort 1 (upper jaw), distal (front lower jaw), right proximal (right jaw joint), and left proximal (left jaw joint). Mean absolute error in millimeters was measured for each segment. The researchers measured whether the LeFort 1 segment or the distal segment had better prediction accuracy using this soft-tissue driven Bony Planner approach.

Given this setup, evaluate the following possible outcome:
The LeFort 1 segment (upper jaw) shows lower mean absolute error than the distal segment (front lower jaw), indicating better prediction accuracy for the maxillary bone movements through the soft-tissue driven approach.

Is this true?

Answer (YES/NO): YES